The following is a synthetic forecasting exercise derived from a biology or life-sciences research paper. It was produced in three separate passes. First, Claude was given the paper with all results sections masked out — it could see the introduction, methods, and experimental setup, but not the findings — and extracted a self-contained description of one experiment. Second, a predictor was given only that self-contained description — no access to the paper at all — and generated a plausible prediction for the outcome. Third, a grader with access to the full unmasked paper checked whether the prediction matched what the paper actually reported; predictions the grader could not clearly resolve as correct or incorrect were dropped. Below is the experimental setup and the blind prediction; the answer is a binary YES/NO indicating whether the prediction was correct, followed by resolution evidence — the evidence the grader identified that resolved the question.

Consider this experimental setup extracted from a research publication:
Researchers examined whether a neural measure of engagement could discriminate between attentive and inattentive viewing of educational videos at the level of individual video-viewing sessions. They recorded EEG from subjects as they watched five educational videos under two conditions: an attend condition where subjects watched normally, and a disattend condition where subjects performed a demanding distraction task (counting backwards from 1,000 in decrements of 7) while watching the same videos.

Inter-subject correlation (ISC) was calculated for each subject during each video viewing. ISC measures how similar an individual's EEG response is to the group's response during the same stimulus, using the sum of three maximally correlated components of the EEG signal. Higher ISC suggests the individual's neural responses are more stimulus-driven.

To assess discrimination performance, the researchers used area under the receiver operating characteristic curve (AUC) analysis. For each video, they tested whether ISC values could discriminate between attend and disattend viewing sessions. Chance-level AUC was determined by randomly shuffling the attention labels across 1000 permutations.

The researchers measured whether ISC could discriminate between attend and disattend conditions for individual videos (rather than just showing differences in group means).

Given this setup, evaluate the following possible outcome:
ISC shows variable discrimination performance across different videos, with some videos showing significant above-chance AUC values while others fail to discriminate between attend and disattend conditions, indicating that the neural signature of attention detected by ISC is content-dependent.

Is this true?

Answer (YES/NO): NO